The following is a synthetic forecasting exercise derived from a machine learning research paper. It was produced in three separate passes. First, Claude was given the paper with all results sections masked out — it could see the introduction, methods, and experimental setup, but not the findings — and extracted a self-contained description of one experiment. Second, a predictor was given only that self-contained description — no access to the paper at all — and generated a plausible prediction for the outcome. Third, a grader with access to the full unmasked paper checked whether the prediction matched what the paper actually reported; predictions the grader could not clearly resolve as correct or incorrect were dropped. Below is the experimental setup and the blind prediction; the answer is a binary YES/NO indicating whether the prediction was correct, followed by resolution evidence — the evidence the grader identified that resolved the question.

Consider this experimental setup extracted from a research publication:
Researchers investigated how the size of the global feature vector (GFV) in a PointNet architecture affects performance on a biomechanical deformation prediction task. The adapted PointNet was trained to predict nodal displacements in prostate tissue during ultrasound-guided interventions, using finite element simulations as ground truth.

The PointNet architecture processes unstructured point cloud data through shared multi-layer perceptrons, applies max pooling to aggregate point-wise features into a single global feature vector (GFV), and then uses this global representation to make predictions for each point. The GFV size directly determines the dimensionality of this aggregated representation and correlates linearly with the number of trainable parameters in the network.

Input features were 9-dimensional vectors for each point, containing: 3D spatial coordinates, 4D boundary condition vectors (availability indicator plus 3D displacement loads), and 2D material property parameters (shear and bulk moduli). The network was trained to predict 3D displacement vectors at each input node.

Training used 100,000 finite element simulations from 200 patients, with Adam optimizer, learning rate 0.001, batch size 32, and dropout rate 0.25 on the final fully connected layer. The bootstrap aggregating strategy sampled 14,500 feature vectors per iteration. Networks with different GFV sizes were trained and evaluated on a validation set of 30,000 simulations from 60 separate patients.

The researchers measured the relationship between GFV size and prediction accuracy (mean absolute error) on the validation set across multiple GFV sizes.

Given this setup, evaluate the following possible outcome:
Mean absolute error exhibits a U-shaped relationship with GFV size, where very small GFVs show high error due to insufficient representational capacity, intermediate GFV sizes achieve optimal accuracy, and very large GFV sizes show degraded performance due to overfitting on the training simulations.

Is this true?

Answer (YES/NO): YES